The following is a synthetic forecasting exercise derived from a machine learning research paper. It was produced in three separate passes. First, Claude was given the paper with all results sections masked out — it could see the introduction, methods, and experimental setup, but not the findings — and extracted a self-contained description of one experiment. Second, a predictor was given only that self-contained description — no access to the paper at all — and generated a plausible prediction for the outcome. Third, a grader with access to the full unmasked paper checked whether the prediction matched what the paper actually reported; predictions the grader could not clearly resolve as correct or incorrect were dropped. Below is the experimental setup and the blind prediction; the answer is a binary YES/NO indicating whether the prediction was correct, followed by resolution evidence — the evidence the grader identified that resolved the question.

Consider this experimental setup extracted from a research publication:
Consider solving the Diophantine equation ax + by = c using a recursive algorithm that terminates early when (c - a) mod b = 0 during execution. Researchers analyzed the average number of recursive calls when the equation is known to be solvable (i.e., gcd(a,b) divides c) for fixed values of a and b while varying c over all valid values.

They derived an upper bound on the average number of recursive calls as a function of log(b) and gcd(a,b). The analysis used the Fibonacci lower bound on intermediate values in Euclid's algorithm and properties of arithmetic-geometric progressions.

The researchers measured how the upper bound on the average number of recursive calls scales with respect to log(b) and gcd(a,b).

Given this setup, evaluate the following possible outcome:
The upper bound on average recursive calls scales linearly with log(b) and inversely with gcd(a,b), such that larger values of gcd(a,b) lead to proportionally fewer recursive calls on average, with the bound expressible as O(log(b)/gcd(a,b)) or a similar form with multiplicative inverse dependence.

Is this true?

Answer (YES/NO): YES